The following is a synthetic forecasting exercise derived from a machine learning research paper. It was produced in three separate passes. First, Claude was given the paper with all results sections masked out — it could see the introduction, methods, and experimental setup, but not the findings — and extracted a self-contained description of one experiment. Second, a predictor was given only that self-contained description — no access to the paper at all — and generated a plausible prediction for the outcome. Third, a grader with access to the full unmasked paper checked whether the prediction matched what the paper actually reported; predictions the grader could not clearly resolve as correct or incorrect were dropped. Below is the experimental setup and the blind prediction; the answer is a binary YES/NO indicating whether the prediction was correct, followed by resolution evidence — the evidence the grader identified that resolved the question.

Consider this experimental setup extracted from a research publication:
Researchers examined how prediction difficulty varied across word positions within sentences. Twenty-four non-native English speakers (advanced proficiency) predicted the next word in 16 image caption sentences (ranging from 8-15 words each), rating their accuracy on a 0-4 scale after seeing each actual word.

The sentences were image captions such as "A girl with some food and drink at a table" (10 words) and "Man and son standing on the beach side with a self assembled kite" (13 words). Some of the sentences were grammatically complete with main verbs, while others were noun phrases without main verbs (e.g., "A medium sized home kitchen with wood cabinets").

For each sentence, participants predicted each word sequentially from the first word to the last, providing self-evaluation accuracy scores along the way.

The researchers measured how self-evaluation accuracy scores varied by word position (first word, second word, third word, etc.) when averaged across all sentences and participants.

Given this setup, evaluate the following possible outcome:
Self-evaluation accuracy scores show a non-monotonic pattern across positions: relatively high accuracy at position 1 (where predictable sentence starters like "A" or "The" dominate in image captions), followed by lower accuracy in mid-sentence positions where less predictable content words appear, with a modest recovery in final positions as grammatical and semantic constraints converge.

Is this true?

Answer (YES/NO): NO